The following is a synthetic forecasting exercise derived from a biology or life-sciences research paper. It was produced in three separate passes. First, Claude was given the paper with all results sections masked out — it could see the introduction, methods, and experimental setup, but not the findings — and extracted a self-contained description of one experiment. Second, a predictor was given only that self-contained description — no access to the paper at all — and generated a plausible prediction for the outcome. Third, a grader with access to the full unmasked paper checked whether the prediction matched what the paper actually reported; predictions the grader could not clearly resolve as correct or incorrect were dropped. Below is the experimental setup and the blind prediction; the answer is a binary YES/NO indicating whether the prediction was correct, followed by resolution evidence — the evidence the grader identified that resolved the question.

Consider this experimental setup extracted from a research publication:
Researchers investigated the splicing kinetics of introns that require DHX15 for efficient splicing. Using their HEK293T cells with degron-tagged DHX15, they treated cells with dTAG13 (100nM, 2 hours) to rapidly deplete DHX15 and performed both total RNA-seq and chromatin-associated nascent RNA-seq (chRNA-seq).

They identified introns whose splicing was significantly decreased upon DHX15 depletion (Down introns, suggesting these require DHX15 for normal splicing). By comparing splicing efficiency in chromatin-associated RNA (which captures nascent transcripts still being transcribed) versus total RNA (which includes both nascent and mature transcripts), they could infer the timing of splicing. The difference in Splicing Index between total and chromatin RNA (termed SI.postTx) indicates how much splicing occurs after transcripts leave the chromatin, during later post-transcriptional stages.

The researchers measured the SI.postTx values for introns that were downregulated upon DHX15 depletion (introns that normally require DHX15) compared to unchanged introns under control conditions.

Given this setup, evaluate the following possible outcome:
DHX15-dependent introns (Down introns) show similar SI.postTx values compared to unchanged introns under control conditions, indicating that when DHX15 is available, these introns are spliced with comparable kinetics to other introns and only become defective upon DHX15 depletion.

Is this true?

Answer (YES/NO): NO